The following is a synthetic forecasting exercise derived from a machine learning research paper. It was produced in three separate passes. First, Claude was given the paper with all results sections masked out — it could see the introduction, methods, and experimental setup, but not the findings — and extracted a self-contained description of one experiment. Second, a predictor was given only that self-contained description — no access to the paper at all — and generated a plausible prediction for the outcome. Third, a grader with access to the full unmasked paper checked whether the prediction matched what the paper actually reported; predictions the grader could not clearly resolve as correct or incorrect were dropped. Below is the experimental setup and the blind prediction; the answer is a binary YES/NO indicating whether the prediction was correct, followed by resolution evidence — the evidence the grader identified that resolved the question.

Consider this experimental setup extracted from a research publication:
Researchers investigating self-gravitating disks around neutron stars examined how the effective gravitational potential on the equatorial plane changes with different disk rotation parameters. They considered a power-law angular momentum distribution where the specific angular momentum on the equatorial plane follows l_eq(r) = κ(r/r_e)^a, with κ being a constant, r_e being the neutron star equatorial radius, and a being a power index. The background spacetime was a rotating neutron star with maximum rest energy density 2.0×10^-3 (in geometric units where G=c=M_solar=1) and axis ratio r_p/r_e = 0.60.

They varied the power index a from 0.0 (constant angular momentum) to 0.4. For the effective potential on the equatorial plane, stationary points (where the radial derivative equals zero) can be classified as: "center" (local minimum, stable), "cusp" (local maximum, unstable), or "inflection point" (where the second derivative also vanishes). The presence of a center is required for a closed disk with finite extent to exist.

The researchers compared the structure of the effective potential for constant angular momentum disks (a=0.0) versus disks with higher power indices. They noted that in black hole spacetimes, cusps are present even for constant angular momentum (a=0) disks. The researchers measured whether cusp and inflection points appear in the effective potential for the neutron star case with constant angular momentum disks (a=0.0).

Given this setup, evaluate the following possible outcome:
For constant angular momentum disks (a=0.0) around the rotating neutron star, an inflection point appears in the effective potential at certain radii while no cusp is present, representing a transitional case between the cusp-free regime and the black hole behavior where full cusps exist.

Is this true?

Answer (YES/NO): NO